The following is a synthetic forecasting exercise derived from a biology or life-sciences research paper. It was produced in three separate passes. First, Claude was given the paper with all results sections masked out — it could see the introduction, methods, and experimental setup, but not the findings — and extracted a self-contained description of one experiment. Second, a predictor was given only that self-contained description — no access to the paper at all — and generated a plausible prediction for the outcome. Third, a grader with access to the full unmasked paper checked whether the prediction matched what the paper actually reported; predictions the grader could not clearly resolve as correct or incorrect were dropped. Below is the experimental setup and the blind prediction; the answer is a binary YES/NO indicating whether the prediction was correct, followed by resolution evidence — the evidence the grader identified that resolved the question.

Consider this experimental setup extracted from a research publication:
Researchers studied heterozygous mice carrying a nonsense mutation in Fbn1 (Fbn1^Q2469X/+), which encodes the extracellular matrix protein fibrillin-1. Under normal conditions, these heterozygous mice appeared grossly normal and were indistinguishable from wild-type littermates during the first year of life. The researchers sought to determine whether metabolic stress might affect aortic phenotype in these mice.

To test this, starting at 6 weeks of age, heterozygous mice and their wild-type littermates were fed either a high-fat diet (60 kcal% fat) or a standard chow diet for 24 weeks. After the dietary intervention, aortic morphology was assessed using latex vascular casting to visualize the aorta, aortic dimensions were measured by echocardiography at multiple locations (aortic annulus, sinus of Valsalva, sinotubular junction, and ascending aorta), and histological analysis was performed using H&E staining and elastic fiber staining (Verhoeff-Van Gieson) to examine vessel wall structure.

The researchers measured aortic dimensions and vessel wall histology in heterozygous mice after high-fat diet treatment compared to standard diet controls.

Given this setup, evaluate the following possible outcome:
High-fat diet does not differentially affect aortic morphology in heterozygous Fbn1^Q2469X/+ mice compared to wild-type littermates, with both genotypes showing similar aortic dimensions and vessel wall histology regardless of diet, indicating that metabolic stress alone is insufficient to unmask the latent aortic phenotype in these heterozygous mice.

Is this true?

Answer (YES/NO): NO